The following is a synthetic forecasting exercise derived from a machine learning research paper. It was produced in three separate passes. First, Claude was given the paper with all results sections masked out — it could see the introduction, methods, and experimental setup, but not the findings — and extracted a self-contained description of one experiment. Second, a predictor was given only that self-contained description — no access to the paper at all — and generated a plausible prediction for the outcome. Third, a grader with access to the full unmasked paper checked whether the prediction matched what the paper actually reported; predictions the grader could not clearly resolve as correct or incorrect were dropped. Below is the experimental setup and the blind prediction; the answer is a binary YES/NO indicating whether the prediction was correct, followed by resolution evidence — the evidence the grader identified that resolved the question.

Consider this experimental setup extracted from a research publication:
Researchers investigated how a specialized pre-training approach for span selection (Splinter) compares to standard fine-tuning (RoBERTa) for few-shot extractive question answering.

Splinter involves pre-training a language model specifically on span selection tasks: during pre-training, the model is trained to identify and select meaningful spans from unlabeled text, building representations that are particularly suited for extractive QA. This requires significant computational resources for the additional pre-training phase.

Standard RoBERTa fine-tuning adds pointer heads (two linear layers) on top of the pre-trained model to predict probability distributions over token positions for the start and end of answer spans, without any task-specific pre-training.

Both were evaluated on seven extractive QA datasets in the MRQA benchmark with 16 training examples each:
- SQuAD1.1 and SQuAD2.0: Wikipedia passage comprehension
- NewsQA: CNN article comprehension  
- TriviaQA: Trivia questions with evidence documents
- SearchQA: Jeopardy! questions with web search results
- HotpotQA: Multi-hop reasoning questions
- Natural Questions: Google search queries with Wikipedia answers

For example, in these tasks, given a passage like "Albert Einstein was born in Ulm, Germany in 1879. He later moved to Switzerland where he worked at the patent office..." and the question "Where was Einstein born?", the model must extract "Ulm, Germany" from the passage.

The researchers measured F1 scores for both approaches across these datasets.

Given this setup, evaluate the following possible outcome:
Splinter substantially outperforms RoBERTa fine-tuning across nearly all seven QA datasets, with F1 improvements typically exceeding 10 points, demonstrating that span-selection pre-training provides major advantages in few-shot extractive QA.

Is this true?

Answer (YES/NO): YES